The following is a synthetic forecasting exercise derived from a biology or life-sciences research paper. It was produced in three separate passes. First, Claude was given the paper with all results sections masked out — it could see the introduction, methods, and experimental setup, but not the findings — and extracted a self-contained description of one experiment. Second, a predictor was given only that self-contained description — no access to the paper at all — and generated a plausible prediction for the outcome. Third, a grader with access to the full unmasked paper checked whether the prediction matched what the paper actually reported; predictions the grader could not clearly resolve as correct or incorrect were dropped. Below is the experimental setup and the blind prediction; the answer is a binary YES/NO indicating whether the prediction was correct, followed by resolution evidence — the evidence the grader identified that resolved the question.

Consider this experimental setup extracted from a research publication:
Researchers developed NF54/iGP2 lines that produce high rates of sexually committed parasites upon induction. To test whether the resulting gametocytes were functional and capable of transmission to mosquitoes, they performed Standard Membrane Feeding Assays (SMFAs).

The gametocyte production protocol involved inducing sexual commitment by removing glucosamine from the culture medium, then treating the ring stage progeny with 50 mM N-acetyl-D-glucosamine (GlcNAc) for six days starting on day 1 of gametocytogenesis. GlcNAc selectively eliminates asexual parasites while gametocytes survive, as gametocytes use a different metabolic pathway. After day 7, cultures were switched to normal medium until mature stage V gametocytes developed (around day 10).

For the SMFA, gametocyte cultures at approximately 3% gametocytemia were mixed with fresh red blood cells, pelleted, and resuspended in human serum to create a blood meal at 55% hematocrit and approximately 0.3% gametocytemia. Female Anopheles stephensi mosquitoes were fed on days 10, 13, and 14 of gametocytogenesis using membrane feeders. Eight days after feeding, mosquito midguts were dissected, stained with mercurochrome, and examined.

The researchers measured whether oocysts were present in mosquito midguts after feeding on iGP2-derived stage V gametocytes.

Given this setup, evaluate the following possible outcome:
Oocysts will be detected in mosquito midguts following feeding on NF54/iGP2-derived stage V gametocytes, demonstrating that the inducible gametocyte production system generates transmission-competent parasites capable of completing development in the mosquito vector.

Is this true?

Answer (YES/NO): YES